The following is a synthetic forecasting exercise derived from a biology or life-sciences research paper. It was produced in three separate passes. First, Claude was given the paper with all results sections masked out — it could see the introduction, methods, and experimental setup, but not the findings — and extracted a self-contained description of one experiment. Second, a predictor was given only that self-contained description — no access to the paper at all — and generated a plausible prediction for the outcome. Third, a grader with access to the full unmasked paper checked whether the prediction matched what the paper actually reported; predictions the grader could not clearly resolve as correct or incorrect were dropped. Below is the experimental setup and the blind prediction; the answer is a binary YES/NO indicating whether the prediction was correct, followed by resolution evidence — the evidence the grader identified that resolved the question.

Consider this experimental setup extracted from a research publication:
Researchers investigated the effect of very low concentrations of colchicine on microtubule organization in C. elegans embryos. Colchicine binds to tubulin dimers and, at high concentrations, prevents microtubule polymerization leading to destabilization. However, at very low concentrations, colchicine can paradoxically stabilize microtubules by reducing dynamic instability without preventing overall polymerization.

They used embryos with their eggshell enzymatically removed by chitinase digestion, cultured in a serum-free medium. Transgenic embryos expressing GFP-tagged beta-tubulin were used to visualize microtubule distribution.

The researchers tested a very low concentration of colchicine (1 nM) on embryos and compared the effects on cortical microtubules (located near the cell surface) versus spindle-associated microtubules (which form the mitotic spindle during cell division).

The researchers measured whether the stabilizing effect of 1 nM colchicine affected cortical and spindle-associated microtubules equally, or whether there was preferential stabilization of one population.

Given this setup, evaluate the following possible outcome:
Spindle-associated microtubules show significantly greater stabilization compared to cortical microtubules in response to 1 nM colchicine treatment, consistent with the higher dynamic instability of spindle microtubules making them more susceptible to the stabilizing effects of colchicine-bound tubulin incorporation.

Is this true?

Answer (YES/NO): YES